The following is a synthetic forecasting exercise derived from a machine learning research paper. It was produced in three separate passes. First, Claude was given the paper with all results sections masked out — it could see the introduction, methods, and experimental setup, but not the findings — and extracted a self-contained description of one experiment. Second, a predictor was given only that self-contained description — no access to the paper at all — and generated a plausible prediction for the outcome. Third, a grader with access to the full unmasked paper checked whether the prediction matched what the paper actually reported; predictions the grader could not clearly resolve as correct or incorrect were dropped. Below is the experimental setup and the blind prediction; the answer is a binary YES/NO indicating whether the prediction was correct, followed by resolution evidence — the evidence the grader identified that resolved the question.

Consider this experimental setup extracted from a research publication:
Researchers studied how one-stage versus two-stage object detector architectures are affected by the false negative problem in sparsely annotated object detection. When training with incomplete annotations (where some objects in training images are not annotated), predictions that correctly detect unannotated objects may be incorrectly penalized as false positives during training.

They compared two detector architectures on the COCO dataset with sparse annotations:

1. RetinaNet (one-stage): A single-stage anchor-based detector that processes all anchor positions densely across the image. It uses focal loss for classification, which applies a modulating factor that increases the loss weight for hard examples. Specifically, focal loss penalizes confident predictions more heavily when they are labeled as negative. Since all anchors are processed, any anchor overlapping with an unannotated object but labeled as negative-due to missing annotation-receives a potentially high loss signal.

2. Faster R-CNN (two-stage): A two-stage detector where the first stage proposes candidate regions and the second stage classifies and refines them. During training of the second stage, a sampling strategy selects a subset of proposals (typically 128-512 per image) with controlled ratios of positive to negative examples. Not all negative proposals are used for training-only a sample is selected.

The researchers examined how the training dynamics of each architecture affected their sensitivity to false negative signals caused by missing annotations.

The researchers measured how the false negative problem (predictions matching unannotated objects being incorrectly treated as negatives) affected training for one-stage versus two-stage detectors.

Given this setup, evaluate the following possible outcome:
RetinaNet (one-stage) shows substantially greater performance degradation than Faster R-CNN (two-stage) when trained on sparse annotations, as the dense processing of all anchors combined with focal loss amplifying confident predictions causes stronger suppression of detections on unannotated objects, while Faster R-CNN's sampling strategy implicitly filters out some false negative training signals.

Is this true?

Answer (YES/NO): NO